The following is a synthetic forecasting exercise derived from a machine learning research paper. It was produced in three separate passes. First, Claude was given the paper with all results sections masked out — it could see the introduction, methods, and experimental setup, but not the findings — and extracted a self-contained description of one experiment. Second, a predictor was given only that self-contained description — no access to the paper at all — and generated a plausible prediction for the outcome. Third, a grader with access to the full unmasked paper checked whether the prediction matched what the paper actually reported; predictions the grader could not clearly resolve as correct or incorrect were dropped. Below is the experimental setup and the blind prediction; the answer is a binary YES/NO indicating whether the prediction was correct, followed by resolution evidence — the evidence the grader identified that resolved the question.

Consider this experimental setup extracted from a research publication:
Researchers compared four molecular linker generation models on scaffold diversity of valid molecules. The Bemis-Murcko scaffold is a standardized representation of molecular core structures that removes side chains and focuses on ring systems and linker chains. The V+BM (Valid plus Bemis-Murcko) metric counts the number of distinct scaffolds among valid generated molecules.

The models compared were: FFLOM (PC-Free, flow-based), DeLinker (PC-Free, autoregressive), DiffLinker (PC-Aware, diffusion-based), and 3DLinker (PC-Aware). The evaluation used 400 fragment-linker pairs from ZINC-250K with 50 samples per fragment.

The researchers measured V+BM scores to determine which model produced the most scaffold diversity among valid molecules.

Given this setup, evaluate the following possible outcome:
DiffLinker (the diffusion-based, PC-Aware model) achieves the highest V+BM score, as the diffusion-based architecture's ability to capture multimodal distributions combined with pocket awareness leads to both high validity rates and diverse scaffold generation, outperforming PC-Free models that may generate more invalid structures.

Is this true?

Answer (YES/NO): NO